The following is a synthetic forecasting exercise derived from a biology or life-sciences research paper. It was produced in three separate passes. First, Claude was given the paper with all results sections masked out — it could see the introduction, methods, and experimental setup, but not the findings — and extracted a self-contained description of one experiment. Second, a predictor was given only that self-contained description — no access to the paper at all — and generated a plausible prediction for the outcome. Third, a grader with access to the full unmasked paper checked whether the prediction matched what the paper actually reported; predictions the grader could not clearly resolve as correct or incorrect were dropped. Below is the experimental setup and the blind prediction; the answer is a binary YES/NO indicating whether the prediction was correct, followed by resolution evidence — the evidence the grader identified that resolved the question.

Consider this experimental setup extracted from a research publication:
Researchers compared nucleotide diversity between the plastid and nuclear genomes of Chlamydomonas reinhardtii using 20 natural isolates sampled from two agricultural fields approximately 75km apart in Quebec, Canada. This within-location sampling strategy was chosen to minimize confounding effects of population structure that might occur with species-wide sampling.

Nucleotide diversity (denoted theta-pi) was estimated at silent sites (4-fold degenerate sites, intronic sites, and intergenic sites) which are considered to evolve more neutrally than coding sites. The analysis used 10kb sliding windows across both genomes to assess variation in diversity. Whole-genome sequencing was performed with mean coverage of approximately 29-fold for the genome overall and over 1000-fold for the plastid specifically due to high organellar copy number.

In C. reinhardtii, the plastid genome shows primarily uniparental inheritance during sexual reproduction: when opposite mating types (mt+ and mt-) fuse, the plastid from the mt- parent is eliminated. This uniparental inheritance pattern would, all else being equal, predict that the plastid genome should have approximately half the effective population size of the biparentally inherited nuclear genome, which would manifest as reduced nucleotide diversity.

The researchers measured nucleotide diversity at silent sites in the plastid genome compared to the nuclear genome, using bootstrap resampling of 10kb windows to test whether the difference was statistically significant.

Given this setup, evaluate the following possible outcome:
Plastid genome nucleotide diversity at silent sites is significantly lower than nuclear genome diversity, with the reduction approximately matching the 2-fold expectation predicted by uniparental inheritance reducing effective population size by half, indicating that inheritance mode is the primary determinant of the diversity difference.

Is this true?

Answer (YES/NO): NO